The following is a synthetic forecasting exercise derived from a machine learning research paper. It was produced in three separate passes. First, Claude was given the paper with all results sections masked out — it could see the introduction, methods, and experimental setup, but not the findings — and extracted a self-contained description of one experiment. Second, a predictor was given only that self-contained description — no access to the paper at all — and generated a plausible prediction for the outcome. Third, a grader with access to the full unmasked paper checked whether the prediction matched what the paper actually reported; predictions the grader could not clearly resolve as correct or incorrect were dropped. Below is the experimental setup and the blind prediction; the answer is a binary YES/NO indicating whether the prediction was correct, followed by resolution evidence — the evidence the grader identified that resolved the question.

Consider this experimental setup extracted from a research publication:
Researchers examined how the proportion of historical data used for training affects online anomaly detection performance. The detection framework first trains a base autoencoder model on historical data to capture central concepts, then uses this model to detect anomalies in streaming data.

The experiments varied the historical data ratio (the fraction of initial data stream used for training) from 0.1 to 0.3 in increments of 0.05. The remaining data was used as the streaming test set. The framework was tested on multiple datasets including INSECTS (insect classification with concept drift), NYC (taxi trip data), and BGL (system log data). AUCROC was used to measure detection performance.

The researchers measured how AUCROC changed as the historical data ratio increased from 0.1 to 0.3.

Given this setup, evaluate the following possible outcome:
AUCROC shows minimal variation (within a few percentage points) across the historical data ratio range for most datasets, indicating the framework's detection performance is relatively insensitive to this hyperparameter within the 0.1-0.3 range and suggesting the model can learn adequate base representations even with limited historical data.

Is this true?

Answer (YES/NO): NO